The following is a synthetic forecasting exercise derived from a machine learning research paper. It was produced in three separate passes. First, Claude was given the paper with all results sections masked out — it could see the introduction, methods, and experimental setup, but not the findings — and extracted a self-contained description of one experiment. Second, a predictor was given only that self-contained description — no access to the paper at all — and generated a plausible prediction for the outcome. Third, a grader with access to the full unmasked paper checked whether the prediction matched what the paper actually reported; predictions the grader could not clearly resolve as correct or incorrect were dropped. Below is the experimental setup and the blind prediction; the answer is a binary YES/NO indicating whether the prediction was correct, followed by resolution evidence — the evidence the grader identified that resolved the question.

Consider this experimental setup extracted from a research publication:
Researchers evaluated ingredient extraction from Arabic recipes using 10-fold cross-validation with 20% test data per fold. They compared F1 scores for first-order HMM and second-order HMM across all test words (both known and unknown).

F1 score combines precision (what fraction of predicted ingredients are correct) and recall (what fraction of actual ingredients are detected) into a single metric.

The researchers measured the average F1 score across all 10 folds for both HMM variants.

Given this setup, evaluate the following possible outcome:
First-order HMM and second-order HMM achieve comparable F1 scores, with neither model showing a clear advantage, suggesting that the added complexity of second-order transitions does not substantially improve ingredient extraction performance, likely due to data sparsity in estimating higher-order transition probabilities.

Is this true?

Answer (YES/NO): NO